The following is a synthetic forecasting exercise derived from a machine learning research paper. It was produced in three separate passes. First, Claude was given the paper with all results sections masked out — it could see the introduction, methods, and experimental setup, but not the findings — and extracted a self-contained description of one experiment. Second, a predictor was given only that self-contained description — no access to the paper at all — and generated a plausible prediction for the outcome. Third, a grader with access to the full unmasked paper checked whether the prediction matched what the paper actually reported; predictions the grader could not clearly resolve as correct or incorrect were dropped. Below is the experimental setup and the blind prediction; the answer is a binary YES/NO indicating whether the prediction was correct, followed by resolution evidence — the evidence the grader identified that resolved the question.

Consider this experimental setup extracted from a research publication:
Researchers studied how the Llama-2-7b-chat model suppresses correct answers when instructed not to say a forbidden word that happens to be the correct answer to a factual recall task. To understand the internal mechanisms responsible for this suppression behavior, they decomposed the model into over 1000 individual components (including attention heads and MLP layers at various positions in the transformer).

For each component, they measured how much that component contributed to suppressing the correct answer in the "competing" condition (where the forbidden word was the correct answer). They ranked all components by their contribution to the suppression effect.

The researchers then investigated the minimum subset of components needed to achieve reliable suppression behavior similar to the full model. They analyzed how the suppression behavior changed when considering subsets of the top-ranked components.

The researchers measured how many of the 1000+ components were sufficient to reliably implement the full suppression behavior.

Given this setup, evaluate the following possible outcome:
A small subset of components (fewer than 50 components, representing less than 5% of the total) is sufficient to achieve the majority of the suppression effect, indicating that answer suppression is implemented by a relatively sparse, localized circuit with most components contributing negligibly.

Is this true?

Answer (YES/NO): YES